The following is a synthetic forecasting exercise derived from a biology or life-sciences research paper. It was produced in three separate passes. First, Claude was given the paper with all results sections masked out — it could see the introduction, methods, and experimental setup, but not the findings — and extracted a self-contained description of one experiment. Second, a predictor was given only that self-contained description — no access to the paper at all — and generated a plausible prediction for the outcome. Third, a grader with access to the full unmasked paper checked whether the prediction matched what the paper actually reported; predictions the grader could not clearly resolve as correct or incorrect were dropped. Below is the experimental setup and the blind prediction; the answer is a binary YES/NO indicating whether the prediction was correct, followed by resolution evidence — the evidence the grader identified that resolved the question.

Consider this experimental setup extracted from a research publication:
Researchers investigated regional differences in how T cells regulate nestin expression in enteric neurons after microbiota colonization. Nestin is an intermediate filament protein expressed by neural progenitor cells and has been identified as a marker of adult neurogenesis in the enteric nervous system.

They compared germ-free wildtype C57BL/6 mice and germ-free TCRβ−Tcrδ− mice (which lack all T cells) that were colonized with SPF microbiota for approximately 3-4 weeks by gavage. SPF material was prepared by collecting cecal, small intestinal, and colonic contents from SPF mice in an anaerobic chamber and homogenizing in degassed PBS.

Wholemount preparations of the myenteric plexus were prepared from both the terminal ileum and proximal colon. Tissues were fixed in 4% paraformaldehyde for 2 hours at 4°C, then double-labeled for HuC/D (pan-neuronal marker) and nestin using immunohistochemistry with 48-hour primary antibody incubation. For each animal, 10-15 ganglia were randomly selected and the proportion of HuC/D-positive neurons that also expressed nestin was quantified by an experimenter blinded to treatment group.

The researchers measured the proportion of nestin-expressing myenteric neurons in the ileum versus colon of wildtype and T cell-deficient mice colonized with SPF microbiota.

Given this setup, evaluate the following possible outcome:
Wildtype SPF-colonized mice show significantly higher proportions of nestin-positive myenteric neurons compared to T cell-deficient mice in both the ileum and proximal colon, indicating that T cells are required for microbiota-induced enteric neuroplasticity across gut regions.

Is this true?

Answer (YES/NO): NO